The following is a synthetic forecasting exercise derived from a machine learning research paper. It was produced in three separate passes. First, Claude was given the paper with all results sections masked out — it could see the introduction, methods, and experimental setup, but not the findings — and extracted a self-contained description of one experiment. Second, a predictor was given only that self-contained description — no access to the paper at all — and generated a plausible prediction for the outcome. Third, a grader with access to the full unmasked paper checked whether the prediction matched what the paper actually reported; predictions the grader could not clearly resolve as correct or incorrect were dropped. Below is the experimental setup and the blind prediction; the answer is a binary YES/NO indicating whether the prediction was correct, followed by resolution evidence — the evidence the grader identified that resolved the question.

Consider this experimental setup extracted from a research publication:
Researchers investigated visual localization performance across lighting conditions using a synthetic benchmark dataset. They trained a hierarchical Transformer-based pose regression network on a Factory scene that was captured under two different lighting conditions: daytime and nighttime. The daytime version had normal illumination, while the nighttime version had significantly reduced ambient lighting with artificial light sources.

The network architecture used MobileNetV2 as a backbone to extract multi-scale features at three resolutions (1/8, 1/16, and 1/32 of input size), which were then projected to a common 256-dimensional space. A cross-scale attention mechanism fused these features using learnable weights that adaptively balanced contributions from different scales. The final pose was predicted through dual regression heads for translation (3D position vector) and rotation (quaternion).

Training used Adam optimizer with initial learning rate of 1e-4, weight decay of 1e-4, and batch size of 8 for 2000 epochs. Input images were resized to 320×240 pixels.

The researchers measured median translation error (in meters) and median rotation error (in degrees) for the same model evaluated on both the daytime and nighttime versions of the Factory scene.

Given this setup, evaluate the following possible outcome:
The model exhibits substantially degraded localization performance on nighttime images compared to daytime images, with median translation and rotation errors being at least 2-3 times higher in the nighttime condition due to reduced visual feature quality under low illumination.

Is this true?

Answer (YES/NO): NO